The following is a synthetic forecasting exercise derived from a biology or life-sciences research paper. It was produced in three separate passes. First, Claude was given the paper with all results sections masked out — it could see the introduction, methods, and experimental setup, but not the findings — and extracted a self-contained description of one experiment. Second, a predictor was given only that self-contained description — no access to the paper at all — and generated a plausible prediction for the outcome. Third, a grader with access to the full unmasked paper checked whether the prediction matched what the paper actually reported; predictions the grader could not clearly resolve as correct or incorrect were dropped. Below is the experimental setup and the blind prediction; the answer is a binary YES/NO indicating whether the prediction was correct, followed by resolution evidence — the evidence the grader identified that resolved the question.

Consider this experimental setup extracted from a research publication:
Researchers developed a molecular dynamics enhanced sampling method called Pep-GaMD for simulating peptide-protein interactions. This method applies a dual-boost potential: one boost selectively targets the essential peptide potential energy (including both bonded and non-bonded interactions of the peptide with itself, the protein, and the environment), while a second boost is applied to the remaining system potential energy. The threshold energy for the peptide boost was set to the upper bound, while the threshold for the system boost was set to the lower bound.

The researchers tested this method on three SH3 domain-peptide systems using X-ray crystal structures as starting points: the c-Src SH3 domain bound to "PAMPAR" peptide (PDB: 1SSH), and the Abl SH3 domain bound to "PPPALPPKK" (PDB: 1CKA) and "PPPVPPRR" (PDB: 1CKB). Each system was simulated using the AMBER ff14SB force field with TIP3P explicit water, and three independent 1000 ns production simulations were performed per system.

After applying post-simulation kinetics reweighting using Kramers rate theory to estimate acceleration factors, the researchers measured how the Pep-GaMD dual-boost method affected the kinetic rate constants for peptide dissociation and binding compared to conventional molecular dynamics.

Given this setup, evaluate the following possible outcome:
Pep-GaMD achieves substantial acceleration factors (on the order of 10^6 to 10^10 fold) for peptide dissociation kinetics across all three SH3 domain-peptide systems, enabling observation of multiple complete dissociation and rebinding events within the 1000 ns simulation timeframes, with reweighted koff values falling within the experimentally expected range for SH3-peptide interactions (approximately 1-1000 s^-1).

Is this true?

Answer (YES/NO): NO